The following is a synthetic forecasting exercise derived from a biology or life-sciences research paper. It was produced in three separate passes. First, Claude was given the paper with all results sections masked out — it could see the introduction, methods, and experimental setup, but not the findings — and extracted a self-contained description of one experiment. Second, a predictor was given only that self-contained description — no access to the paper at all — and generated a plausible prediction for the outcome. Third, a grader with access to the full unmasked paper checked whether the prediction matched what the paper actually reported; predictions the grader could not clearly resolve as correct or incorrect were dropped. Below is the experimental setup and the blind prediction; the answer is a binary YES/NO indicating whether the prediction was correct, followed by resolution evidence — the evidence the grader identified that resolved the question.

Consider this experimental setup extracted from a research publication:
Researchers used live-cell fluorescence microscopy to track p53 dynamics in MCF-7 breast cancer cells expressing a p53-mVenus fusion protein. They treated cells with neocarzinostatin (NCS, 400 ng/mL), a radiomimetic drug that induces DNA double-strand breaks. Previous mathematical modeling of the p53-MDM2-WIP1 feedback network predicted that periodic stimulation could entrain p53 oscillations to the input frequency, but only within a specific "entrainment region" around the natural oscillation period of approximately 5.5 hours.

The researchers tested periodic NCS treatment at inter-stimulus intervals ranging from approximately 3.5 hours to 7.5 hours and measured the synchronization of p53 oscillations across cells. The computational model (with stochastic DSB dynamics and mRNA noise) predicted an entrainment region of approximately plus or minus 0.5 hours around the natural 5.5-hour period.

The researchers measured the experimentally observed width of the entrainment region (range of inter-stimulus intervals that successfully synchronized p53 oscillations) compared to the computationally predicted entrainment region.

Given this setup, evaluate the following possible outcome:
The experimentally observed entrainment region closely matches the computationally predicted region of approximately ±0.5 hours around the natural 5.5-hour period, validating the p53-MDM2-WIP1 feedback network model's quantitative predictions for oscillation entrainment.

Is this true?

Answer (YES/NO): NO